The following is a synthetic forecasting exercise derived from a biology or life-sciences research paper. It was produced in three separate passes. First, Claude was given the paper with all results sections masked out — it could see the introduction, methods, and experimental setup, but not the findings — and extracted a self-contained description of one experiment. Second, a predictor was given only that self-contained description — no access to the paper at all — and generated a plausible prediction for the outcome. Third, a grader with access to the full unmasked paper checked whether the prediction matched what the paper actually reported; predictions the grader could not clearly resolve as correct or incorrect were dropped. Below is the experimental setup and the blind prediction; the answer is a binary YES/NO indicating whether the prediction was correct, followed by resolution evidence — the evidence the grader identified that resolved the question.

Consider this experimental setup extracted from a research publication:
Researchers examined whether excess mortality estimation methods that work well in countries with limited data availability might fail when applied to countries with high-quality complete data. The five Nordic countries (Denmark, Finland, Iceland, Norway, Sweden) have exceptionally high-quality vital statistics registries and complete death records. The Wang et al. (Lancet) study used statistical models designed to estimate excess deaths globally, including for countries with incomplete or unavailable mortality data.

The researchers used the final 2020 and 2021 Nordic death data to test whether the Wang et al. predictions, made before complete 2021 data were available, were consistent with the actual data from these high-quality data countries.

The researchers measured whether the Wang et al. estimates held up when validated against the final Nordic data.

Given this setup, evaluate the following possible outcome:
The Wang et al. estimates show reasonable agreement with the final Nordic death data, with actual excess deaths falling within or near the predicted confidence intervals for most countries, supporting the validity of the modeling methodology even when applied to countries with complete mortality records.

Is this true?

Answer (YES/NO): NO